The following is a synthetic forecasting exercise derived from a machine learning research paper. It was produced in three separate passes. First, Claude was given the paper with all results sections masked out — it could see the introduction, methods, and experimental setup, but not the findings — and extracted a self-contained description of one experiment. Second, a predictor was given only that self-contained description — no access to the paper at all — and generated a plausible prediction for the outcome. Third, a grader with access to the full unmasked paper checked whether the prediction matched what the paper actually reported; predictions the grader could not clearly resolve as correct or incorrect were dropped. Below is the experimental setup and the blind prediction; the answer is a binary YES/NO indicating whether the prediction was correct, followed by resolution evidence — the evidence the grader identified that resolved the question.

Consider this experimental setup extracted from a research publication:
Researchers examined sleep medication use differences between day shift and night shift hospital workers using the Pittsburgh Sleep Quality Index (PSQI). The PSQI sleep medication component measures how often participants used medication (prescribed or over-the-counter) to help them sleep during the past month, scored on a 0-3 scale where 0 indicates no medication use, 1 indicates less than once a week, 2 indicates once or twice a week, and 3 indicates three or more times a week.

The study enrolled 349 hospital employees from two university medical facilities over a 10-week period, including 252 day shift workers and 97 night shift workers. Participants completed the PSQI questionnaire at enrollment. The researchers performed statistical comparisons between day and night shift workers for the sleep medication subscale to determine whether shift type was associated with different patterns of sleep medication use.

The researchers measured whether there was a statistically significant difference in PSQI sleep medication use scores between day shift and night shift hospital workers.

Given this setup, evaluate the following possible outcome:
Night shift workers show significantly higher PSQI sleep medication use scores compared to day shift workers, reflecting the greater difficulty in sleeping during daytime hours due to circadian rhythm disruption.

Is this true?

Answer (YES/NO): NO